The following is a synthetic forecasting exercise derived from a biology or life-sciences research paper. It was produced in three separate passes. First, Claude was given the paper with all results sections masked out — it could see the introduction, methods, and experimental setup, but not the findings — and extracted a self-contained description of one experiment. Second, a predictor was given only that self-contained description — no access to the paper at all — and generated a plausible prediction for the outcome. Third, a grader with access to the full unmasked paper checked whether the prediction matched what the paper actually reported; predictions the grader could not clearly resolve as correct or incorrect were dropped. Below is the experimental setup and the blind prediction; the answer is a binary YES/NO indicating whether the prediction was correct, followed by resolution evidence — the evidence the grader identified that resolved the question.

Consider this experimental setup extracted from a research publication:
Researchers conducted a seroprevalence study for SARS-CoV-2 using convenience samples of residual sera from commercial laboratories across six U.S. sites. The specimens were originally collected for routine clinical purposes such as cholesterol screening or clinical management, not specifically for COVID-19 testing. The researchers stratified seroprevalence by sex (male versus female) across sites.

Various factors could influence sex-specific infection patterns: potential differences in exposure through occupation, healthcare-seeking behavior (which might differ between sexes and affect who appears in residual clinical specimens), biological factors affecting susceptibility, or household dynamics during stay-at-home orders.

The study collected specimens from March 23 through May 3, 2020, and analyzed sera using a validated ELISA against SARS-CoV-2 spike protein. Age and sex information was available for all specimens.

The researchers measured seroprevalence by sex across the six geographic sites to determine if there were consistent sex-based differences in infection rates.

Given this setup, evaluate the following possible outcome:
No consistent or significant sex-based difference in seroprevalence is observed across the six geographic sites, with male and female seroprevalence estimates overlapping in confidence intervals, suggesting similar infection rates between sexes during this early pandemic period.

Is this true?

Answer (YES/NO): YES